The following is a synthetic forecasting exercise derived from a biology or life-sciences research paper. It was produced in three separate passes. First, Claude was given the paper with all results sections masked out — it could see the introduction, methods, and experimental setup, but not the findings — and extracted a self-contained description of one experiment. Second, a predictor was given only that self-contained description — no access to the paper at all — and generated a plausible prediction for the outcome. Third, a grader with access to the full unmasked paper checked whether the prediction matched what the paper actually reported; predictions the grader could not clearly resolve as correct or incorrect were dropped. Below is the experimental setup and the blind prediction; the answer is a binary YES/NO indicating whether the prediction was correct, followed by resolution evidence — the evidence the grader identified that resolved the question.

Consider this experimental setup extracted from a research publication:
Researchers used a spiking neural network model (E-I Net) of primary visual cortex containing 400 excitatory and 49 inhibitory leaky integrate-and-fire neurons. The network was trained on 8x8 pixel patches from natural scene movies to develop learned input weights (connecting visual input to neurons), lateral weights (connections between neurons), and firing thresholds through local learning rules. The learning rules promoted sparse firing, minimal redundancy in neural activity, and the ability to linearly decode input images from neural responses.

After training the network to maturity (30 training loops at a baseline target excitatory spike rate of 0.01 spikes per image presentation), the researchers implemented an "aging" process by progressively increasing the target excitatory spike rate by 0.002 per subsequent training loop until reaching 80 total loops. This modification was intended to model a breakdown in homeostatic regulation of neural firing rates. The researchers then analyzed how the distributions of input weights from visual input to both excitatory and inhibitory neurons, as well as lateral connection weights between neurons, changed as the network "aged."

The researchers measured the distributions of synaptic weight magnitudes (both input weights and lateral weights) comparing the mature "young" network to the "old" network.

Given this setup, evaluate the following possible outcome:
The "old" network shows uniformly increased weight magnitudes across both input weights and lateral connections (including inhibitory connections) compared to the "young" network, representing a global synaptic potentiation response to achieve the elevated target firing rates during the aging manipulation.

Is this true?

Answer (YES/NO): NO